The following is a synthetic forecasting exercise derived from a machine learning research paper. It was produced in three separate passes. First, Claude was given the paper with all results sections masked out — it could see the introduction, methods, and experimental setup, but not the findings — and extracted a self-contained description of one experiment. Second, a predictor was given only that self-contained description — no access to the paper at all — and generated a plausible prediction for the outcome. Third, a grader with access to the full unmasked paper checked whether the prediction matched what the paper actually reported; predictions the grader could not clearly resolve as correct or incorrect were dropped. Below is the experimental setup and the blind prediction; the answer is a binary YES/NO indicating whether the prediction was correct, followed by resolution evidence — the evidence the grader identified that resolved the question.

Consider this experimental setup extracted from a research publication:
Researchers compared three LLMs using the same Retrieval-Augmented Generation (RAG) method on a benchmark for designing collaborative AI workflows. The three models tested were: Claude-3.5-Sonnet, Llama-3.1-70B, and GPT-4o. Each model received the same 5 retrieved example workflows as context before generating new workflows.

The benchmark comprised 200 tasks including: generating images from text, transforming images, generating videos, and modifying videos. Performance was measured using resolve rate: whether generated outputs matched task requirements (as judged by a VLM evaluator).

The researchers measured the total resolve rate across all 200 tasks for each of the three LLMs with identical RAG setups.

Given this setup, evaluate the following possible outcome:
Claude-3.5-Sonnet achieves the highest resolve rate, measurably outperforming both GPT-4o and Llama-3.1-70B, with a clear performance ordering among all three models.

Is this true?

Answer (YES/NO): NO